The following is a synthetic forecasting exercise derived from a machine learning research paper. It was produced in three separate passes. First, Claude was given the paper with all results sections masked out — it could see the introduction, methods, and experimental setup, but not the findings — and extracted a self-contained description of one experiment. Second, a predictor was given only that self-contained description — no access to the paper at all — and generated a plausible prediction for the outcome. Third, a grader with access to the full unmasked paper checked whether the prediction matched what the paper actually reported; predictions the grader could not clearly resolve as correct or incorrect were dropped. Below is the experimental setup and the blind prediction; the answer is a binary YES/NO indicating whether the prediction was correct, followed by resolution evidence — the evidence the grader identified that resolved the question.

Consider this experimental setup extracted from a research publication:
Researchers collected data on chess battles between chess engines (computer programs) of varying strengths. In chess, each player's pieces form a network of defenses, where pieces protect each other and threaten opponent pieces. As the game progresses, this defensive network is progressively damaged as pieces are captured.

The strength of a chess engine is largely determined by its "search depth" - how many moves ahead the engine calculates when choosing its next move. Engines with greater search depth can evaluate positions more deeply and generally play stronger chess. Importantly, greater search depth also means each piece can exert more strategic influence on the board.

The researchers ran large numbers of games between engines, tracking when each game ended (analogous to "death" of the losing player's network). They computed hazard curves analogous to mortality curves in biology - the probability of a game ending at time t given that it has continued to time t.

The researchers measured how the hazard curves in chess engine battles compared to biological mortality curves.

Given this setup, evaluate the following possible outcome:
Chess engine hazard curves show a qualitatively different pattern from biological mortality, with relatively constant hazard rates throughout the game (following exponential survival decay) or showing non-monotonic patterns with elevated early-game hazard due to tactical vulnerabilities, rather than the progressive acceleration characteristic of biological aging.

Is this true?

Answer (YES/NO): NO